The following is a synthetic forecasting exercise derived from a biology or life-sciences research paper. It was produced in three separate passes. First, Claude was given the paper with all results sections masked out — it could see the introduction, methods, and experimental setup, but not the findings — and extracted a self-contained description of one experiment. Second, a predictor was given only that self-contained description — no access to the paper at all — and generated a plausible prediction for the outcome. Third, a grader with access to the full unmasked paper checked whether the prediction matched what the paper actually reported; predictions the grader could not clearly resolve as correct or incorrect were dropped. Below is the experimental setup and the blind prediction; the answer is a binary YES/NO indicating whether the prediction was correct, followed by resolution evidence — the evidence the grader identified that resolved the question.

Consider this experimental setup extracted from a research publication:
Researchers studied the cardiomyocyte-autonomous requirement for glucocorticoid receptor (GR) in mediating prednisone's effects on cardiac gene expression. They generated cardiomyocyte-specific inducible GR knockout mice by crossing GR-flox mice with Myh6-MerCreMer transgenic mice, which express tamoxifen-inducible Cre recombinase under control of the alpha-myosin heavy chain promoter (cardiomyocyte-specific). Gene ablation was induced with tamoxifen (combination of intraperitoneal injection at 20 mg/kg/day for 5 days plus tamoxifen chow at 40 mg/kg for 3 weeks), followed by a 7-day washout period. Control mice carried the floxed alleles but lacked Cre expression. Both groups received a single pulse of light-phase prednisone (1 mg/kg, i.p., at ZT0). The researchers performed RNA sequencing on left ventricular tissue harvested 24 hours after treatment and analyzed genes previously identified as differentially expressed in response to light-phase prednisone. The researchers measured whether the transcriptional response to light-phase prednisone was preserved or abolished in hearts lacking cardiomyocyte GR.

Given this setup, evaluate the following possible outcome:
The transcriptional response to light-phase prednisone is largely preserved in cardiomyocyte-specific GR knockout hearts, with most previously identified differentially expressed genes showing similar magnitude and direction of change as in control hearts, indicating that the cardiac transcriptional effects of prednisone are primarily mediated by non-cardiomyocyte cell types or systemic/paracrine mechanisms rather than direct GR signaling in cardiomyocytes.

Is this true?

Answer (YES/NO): NO